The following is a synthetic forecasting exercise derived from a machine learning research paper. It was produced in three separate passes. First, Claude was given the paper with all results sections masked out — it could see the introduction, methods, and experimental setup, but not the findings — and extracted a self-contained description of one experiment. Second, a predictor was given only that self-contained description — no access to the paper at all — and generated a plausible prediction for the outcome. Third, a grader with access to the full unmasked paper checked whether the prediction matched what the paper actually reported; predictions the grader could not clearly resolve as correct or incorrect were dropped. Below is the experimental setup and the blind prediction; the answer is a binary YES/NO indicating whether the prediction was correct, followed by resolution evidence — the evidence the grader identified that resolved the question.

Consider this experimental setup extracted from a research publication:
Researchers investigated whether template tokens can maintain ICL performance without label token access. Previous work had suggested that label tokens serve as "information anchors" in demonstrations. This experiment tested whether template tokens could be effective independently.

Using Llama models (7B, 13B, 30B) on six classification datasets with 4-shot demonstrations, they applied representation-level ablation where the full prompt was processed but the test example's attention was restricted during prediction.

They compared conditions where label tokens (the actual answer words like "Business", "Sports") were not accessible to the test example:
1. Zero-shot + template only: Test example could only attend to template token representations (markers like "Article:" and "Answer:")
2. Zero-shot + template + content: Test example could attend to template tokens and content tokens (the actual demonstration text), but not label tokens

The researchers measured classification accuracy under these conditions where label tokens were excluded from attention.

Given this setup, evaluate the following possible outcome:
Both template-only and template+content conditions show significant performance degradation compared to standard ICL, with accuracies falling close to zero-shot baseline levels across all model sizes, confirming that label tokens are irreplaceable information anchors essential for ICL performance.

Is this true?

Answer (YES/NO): NO